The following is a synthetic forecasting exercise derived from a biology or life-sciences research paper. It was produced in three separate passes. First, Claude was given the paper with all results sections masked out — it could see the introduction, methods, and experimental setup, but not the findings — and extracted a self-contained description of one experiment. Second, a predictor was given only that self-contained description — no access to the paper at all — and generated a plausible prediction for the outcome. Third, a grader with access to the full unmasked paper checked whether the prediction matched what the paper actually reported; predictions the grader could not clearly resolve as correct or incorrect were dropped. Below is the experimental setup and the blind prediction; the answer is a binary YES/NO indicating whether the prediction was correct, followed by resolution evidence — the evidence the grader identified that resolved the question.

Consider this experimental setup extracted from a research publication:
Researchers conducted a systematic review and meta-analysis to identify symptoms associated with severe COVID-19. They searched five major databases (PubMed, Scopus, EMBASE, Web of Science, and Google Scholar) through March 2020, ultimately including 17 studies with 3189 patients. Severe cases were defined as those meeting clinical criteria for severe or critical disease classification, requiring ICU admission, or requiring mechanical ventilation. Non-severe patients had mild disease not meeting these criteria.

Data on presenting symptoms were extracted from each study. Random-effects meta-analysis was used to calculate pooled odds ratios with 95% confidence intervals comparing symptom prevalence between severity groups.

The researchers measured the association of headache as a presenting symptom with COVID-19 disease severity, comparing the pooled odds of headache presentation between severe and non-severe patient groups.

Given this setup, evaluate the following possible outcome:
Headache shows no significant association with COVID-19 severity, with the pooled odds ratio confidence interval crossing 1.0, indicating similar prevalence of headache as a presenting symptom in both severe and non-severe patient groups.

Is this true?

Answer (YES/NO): YES